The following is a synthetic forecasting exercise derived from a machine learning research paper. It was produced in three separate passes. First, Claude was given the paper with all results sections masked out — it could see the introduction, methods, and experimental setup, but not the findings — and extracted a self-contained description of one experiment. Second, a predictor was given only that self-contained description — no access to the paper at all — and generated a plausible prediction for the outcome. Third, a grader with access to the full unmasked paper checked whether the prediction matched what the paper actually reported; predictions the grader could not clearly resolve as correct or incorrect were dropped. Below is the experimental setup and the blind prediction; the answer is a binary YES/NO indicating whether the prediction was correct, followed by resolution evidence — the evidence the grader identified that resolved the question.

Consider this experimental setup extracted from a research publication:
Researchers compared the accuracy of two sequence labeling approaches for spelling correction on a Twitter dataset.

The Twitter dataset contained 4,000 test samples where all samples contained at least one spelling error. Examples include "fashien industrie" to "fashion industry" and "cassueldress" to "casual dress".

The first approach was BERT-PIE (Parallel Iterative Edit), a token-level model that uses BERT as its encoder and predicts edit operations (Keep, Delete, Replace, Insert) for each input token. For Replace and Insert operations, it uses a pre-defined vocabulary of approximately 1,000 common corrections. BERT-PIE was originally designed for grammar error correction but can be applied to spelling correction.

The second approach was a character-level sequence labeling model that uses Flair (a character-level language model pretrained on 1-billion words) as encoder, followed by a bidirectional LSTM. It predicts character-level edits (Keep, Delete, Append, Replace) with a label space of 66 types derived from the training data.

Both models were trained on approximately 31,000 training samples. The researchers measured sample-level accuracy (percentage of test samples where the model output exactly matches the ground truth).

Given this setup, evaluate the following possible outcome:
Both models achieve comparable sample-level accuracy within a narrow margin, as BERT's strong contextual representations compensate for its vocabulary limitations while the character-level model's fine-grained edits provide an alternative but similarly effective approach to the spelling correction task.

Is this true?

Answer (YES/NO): YES